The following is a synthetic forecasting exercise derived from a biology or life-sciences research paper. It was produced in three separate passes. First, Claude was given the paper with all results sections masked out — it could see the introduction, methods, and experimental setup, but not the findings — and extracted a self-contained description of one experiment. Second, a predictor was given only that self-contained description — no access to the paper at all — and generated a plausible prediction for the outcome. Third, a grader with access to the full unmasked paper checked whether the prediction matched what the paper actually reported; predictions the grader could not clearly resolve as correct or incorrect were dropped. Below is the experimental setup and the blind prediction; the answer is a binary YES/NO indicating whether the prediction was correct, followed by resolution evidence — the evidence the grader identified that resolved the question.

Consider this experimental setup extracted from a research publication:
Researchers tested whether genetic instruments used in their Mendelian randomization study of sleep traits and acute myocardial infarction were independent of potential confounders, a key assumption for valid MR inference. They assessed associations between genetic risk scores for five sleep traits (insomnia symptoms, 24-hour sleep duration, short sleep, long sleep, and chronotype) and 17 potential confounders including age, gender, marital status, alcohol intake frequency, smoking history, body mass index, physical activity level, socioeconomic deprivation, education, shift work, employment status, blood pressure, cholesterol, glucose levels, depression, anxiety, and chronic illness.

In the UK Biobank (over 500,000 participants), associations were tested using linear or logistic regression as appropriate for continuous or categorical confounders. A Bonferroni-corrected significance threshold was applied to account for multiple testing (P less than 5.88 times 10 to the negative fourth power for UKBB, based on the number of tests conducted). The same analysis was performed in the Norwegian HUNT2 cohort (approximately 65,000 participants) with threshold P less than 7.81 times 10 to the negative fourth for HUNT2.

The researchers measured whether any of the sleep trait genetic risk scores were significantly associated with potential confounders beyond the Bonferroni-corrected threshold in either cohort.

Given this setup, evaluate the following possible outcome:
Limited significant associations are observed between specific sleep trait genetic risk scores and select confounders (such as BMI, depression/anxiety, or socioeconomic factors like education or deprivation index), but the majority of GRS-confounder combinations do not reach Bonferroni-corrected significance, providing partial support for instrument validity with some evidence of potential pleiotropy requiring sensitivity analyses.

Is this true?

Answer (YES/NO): YES